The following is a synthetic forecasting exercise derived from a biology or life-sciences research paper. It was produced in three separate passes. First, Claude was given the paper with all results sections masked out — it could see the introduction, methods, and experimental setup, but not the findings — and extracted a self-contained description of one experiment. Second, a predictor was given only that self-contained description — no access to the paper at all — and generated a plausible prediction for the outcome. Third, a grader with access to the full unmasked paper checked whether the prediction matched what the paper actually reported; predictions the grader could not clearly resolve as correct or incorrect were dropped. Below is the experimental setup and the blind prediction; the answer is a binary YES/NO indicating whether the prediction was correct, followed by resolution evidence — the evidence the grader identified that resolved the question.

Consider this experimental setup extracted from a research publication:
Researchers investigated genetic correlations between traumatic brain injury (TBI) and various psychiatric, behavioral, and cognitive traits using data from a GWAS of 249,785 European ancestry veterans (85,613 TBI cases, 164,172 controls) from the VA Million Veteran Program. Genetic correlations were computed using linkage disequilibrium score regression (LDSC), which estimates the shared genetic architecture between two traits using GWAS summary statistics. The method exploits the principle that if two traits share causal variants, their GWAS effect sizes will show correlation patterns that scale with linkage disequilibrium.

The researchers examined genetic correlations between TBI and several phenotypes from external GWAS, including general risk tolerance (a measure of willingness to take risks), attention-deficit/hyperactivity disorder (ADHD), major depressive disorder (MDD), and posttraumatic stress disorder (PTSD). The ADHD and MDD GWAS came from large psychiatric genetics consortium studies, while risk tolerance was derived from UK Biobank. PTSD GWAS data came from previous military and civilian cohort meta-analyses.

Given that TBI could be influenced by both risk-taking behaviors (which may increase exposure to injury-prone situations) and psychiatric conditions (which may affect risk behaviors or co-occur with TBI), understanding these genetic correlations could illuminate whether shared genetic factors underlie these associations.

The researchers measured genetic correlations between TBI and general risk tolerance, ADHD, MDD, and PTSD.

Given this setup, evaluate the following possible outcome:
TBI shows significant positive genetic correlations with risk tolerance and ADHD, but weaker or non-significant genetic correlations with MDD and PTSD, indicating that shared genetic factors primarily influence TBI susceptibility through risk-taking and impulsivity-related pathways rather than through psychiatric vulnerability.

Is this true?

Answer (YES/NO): NO